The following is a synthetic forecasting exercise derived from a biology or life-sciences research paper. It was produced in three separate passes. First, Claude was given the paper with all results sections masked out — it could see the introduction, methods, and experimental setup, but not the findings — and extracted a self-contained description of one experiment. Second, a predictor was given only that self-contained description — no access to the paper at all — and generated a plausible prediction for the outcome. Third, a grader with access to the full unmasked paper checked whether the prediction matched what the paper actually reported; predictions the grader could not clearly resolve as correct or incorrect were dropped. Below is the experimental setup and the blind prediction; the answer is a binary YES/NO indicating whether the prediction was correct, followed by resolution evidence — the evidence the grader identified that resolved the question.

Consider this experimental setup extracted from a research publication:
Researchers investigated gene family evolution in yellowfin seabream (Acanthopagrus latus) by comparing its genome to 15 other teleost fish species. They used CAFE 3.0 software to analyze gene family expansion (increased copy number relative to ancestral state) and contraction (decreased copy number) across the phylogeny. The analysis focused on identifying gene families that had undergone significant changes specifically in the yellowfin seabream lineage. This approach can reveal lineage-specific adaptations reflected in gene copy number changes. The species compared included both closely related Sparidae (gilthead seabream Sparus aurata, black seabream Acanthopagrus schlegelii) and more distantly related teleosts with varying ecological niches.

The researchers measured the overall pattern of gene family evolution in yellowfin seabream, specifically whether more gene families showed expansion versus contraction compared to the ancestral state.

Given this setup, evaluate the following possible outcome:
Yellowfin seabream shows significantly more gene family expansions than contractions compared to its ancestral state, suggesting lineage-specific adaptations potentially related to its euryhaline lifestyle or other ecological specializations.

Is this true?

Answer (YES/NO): YES